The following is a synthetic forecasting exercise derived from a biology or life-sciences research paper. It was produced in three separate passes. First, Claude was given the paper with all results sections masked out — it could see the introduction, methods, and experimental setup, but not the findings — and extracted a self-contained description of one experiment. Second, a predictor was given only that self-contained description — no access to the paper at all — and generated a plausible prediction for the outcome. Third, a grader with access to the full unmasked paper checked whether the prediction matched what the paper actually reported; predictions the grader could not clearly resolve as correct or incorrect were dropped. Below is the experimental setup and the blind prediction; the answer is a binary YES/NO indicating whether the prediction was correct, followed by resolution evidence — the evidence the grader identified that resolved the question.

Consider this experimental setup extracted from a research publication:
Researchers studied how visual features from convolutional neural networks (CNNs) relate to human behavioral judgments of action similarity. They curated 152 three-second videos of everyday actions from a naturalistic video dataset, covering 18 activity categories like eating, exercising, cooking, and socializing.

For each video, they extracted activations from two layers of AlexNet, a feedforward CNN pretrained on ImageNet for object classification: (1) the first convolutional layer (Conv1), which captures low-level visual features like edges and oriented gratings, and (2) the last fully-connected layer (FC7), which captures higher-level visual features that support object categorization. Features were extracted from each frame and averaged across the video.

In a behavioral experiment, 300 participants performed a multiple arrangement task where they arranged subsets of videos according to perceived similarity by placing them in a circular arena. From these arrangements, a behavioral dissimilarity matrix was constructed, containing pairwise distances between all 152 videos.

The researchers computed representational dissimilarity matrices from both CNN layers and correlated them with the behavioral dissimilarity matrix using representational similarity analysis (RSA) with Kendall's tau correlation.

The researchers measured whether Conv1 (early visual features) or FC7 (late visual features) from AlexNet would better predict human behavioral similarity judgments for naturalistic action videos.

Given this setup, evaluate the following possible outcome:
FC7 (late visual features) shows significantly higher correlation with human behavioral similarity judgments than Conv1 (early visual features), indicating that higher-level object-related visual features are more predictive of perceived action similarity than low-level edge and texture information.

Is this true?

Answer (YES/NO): YES